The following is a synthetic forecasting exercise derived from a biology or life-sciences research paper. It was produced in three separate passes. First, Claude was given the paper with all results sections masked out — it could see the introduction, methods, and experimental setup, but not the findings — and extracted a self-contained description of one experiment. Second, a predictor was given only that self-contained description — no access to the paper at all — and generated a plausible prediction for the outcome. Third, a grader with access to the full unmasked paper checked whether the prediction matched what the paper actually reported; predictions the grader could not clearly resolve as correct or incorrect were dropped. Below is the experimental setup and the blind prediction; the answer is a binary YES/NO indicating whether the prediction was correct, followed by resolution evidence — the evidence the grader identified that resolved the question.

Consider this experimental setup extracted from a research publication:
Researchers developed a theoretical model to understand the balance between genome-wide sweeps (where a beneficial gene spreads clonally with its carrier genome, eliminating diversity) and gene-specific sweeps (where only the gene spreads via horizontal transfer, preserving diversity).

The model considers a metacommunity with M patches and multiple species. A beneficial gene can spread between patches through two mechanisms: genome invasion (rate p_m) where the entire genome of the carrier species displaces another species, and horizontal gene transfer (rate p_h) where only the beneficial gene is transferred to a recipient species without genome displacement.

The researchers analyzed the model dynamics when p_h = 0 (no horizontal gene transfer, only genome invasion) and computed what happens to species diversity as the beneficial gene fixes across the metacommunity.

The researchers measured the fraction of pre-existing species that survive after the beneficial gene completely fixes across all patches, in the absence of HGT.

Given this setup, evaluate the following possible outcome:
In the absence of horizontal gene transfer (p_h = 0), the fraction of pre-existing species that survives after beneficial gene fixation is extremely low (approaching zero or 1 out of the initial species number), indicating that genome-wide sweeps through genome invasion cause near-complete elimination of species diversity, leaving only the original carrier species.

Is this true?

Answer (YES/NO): YES